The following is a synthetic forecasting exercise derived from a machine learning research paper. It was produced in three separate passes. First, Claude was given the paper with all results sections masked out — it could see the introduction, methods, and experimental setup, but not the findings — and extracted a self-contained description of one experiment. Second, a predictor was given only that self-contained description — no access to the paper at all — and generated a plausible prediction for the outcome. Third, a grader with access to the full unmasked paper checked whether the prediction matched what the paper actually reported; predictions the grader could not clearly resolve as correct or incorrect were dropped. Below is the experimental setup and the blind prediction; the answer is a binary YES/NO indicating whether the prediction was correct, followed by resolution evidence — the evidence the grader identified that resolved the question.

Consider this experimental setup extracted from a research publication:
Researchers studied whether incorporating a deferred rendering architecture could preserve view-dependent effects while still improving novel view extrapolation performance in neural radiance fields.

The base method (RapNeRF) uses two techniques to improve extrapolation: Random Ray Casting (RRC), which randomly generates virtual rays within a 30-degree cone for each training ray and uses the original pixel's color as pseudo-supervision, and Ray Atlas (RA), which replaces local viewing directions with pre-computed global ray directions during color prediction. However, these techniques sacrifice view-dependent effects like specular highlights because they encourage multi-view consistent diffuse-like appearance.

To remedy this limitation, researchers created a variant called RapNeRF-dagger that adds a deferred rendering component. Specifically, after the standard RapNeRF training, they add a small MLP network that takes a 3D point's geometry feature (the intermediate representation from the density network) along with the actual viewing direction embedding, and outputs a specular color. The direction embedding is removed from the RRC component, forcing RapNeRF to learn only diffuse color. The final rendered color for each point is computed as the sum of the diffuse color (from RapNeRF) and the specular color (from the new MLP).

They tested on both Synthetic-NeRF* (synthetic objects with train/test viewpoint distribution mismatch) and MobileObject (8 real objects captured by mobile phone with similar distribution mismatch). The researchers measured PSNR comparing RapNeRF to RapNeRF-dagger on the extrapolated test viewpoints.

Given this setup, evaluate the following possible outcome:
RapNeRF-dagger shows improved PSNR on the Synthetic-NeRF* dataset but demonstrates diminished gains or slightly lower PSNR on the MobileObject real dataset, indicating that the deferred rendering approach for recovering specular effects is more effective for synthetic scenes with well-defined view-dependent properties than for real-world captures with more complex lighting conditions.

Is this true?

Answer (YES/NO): NO